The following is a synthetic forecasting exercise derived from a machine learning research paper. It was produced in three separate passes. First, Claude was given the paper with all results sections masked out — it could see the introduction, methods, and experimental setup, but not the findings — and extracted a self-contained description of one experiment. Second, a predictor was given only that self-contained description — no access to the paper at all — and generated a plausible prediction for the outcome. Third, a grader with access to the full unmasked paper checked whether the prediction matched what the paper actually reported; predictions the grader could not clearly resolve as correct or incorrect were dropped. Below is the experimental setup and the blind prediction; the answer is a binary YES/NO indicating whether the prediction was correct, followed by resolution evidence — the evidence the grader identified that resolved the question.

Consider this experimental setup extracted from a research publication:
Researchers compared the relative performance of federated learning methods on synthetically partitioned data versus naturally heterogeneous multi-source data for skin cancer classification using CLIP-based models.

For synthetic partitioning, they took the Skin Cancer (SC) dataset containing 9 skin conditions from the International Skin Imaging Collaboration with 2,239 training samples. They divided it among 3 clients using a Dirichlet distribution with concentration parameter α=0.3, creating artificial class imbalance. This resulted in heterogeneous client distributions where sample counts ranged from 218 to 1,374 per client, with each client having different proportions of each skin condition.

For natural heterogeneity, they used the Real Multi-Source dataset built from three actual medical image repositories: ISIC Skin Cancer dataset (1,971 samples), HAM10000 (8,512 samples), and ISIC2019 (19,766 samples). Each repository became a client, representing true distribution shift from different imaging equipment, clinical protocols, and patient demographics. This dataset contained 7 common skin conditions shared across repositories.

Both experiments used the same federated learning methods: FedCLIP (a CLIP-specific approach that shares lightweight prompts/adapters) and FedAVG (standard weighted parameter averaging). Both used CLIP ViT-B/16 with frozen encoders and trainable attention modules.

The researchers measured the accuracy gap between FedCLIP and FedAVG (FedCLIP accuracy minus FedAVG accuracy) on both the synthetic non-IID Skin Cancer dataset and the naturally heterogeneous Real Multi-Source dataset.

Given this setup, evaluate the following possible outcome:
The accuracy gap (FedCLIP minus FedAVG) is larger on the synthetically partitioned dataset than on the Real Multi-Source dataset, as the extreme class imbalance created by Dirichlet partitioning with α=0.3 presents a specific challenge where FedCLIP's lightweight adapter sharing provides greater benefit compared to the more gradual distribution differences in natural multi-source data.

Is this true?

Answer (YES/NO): YES